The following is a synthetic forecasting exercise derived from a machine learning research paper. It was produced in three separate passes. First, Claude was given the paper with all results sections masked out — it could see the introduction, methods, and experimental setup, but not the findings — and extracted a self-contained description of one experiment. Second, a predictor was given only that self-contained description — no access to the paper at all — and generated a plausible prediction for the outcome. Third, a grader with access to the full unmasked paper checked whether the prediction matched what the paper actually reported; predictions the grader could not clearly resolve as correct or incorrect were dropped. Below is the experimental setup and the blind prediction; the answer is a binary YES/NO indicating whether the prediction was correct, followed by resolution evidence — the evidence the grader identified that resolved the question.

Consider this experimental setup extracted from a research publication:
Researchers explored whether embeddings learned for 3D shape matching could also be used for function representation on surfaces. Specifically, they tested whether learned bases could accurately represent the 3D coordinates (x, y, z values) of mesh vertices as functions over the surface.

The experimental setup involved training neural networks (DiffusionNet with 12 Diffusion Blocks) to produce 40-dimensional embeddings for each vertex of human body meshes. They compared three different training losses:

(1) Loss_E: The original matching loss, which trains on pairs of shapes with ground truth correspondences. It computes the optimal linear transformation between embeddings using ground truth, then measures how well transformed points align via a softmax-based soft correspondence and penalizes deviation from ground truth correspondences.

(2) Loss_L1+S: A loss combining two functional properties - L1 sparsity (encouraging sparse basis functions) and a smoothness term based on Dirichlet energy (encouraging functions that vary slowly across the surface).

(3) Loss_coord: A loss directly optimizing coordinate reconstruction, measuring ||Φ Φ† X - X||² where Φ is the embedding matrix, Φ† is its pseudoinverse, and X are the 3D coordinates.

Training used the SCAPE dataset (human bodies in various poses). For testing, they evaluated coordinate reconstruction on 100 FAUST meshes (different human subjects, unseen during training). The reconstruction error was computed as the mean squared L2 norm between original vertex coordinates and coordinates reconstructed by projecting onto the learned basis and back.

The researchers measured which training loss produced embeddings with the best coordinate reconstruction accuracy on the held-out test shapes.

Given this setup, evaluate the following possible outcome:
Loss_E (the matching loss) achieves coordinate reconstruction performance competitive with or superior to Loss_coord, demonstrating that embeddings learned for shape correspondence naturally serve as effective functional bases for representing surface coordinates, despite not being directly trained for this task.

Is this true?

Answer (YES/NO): YES